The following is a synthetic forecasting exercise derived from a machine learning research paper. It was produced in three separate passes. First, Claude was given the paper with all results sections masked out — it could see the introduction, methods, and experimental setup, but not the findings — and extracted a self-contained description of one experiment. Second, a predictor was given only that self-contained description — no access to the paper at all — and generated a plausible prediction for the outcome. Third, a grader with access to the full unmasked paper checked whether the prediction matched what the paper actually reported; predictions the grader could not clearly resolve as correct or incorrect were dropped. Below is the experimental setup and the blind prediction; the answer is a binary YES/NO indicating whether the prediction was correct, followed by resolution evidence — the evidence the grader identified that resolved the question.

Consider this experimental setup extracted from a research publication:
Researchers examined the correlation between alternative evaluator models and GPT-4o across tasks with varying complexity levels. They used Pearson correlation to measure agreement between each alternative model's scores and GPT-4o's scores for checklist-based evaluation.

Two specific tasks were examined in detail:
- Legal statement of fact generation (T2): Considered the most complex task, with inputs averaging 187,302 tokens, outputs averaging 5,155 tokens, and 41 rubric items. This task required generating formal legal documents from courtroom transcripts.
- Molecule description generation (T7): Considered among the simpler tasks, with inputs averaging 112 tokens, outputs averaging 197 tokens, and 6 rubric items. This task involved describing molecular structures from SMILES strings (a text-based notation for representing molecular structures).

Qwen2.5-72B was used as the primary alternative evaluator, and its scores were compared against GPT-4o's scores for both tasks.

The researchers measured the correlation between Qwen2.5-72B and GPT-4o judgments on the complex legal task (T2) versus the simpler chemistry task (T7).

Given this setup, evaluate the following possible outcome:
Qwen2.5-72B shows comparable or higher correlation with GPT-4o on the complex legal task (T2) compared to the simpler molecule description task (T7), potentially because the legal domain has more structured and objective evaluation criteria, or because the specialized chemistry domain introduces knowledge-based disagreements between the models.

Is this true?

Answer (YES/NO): NO